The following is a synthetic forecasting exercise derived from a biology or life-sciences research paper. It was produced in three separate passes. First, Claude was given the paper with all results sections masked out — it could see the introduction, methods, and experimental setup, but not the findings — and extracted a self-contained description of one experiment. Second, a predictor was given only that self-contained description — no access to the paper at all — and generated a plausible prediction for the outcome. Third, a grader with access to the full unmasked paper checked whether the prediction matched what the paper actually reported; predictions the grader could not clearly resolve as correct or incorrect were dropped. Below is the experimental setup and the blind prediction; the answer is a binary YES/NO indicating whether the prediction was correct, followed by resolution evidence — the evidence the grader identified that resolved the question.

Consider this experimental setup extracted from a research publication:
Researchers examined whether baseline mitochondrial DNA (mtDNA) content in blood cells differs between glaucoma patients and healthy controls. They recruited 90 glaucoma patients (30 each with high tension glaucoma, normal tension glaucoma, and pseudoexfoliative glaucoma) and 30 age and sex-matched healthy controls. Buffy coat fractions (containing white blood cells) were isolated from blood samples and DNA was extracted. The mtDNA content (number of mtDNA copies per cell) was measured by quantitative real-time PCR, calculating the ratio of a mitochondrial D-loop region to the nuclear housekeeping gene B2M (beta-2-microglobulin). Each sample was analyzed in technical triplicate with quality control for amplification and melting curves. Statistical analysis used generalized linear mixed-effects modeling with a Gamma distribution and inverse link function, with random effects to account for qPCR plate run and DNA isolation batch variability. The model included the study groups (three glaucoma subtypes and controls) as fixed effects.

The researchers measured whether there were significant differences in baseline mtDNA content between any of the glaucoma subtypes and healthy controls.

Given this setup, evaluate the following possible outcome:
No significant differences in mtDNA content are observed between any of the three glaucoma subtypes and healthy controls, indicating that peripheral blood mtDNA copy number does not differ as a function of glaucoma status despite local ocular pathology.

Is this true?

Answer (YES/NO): YES